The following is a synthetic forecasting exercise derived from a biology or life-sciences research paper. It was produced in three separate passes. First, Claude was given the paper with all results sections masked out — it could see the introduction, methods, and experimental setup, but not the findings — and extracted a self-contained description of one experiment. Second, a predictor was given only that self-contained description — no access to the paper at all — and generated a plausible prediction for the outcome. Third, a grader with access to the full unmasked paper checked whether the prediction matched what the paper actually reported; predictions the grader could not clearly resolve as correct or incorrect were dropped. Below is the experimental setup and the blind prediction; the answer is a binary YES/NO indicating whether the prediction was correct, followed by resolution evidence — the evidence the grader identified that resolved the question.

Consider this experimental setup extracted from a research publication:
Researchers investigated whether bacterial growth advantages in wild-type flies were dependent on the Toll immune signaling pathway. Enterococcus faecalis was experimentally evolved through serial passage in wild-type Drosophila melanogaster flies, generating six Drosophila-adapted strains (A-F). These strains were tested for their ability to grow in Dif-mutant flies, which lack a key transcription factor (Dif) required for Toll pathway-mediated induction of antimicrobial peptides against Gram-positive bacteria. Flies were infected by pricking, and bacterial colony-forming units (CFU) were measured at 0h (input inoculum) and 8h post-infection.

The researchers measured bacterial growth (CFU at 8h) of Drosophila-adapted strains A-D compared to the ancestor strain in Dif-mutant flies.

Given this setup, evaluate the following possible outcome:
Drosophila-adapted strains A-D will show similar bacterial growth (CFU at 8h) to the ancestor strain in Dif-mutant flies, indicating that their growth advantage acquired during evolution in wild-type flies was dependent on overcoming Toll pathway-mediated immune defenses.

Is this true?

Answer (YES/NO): YES